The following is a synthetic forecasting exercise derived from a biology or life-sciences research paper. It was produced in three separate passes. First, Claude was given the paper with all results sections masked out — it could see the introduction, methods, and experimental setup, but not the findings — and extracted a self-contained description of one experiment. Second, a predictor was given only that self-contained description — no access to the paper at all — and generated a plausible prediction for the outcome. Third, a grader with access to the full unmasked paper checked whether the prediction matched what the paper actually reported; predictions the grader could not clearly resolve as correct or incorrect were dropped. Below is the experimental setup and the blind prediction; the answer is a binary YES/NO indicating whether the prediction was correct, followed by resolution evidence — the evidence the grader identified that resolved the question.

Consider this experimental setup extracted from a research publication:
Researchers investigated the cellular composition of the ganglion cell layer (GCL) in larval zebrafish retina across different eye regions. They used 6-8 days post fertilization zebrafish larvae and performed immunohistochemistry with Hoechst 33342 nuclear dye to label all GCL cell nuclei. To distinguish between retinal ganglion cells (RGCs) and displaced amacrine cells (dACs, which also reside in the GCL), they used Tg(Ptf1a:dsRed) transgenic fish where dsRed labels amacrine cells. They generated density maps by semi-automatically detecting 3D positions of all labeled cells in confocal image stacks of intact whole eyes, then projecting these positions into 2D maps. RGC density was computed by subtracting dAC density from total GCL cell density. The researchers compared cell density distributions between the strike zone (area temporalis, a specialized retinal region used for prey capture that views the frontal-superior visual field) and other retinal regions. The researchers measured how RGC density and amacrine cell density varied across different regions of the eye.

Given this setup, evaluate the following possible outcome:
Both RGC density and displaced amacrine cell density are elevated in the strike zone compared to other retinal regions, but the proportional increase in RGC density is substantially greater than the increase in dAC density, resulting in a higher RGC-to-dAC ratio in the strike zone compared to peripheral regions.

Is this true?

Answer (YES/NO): NO